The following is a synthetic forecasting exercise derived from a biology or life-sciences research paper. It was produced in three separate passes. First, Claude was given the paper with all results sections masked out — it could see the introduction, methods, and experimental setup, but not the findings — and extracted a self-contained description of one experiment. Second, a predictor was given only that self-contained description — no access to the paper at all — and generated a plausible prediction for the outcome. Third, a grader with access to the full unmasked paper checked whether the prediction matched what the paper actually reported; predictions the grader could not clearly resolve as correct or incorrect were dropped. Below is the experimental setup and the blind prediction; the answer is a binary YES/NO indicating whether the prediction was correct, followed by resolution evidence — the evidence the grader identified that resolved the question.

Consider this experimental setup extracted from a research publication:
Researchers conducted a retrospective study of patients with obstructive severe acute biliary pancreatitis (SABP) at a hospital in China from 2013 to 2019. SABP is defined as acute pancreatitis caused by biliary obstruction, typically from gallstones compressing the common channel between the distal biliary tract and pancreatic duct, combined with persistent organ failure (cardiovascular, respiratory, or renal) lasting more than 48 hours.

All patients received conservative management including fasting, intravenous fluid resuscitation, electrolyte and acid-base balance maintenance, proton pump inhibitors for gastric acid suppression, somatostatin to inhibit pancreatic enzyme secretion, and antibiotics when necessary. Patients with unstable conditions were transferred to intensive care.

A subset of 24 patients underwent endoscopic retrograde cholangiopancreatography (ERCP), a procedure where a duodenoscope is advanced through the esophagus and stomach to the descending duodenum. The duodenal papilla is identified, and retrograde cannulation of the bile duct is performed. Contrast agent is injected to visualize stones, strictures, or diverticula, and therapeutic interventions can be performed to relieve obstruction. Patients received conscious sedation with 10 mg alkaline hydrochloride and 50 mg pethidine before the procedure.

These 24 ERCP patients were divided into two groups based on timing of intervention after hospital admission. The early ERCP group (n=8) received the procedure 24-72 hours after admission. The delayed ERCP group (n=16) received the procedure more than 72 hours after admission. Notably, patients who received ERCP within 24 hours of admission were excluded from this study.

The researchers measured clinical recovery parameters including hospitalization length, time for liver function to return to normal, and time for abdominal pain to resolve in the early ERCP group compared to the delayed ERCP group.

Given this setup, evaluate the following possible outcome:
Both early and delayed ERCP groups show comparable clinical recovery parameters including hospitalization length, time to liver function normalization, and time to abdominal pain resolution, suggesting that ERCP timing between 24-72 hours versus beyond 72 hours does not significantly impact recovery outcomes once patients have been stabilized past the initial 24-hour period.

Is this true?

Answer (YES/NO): NO